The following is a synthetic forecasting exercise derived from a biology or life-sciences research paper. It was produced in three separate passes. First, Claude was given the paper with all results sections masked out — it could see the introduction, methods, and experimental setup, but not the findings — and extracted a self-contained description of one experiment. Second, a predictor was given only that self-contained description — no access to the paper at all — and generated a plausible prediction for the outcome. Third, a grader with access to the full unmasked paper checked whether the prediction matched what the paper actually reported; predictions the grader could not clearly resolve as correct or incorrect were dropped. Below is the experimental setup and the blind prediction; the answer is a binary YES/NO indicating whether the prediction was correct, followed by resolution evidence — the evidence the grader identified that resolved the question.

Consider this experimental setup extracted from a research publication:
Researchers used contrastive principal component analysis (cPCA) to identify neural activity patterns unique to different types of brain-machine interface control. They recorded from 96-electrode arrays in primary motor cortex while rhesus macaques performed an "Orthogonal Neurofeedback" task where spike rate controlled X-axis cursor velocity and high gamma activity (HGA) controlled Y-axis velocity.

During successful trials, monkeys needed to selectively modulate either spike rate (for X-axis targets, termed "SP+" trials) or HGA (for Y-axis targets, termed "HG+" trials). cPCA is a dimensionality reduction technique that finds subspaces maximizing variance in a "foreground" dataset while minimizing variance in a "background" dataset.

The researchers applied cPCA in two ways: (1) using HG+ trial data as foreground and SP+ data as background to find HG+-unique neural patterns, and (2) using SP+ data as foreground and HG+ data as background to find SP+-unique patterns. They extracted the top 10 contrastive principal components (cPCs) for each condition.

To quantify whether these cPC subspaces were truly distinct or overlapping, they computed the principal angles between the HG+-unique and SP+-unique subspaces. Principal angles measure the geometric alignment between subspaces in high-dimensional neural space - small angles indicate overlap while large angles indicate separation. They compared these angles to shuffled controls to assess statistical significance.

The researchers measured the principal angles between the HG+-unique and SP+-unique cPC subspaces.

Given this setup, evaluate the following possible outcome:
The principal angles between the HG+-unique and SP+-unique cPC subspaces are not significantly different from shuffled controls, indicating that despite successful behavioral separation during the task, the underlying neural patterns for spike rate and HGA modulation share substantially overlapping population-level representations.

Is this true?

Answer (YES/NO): NO